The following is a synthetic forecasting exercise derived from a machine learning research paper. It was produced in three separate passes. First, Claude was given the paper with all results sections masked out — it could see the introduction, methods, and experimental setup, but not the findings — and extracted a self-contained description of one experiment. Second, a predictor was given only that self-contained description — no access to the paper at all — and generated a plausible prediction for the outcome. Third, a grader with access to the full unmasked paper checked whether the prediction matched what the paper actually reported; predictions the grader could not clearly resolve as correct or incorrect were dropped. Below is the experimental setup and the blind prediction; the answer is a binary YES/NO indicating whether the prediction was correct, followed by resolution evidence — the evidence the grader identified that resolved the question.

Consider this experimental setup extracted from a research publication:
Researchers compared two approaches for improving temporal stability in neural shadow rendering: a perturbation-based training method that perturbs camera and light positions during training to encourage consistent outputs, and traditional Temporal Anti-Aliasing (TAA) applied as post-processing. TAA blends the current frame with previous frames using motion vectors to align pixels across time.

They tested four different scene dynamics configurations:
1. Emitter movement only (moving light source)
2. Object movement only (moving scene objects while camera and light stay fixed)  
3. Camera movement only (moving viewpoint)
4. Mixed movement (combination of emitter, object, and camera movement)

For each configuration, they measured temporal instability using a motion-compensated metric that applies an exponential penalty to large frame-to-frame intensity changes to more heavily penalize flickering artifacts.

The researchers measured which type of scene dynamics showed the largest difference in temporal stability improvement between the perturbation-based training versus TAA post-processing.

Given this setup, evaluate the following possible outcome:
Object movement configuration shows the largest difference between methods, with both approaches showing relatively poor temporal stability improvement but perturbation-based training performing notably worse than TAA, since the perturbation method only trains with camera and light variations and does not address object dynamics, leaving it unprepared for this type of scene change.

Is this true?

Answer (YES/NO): NO